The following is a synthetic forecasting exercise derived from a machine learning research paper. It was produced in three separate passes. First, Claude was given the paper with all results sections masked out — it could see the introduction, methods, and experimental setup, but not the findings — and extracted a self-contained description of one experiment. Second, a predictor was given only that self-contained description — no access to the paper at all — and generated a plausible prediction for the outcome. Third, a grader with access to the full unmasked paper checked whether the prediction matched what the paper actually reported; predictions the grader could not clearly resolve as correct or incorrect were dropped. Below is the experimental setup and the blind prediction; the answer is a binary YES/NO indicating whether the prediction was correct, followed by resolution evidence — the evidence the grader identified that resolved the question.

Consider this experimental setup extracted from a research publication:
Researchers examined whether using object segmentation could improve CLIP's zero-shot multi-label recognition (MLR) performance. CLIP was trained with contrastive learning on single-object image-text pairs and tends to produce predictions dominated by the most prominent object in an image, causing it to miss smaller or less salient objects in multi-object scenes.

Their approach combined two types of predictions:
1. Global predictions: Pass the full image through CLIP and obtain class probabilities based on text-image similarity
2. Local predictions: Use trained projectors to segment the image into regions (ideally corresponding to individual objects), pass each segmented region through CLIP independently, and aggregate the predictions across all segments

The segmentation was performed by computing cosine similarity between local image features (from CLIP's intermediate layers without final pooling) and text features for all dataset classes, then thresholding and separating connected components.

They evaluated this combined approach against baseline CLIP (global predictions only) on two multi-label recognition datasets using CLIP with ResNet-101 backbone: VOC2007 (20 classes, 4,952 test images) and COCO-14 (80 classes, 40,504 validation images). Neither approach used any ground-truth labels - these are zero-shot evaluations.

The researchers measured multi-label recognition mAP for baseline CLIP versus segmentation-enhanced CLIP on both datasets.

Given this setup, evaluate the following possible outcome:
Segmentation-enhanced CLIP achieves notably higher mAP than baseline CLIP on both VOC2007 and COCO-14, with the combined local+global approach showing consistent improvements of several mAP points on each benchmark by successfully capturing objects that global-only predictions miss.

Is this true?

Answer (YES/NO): NO